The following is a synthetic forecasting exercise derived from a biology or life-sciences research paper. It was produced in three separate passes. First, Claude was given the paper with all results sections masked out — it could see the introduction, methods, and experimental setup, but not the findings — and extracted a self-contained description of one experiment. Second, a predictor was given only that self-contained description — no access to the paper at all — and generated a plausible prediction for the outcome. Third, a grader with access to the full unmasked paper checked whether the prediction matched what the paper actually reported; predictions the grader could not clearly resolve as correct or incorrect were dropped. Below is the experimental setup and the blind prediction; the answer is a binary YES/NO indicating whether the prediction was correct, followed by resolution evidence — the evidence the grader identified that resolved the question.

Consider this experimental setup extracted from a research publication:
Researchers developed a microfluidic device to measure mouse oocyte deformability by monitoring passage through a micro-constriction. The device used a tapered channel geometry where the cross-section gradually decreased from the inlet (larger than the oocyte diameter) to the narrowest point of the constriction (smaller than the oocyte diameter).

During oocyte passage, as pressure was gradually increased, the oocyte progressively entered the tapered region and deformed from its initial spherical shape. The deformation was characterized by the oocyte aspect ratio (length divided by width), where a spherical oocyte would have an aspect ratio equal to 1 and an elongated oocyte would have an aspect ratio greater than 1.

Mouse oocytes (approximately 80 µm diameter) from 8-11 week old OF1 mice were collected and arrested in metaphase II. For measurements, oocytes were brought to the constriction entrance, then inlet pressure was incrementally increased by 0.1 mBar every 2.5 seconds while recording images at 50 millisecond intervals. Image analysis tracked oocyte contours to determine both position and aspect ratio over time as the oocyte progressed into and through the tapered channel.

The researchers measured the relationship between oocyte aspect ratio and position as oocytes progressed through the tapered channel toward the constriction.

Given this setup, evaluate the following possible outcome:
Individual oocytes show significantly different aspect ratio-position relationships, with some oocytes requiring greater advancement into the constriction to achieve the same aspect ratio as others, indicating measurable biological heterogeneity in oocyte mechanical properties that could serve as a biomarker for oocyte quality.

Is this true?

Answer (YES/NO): NO